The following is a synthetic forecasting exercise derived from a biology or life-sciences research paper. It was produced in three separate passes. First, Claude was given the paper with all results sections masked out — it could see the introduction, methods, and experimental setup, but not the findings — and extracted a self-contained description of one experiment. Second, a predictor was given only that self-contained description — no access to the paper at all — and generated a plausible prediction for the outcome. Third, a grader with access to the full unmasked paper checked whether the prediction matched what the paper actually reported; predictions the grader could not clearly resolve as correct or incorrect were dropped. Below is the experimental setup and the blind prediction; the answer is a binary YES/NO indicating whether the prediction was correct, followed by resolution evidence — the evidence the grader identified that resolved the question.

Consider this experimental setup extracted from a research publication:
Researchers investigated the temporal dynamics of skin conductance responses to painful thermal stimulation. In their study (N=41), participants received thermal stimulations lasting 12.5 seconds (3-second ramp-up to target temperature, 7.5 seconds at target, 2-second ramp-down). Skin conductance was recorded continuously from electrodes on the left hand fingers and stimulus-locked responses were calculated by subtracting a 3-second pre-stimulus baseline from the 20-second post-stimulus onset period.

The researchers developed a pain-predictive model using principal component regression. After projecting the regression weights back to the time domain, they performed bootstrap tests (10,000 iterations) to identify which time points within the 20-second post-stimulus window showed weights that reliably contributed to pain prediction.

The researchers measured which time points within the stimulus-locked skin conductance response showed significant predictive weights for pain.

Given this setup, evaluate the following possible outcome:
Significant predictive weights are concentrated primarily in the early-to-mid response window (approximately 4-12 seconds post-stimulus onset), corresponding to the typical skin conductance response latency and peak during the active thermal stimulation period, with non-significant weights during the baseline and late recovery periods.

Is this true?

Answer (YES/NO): NO